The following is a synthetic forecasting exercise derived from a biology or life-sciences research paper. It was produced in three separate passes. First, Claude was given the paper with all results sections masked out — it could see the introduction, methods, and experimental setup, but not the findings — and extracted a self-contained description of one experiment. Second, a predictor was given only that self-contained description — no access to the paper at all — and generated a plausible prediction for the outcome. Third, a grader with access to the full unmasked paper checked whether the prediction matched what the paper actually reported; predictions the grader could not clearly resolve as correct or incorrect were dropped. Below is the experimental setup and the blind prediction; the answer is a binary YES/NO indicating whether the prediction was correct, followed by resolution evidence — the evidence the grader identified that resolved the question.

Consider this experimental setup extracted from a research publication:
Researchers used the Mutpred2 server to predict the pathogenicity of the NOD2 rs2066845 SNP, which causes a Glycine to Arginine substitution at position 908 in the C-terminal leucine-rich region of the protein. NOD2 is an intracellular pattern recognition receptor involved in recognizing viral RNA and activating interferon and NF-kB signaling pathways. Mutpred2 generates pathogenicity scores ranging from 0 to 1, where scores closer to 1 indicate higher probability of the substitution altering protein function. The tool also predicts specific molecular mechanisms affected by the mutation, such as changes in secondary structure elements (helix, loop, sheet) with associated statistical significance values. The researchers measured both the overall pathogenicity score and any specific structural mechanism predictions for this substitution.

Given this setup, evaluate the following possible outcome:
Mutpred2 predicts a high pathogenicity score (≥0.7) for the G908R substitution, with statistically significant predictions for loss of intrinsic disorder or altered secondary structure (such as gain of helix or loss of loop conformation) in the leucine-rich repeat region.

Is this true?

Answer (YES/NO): NO